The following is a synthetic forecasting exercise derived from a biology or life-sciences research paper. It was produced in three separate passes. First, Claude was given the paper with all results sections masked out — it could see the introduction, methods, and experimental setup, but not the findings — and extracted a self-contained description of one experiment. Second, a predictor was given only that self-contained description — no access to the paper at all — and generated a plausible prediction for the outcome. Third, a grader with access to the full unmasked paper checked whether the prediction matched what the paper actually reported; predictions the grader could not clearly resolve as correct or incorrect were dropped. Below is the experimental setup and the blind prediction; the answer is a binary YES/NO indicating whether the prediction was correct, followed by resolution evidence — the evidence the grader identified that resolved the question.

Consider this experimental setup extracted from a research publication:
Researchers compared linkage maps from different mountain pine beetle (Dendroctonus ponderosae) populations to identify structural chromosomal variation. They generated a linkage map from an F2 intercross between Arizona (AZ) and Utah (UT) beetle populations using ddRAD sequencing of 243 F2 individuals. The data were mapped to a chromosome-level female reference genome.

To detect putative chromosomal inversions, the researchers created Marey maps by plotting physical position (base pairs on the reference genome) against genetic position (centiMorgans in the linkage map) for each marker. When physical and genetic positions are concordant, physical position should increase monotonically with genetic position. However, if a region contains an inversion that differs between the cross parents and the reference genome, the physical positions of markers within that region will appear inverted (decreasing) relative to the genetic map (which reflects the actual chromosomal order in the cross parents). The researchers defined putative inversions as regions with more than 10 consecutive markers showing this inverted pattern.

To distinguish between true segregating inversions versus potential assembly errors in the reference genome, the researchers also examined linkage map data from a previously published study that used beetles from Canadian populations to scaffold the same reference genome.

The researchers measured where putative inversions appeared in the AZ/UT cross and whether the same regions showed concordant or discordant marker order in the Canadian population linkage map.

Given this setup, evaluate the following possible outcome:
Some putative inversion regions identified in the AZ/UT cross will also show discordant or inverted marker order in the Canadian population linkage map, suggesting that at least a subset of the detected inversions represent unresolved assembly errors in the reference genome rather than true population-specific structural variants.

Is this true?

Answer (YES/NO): YES